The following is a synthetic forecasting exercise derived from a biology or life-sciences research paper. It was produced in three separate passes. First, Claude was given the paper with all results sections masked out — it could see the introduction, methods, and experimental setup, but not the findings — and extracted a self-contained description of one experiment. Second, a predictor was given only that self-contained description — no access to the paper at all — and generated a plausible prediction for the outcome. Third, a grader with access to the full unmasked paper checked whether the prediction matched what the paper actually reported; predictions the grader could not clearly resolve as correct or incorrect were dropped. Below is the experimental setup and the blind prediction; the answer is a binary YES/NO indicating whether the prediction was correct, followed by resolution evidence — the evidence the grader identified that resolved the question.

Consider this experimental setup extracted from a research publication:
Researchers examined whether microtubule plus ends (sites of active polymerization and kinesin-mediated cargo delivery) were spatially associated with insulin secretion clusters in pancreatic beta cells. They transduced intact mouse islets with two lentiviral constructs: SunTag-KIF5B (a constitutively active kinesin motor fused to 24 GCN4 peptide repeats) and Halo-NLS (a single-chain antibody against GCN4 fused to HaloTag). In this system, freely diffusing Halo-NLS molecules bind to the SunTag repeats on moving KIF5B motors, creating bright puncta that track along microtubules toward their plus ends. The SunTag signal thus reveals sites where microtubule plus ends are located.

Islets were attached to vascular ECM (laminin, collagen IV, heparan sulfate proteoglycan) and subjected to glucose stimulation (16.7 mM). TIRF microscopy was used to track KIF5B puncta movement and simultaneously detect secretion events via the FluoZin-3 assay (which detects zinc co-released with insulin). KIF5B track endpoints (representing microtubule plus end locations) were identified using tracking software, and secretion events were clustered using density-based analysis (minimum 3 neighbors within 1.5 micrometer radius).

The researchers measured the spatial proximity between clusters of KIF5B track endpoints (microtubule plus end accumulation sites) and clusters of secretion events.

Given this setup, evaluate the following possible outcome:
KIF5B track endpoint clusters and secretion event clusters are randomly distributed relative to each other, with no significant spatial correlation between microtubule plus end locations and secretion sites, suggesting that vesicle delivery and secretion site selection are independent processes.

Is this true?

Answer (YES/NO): YES